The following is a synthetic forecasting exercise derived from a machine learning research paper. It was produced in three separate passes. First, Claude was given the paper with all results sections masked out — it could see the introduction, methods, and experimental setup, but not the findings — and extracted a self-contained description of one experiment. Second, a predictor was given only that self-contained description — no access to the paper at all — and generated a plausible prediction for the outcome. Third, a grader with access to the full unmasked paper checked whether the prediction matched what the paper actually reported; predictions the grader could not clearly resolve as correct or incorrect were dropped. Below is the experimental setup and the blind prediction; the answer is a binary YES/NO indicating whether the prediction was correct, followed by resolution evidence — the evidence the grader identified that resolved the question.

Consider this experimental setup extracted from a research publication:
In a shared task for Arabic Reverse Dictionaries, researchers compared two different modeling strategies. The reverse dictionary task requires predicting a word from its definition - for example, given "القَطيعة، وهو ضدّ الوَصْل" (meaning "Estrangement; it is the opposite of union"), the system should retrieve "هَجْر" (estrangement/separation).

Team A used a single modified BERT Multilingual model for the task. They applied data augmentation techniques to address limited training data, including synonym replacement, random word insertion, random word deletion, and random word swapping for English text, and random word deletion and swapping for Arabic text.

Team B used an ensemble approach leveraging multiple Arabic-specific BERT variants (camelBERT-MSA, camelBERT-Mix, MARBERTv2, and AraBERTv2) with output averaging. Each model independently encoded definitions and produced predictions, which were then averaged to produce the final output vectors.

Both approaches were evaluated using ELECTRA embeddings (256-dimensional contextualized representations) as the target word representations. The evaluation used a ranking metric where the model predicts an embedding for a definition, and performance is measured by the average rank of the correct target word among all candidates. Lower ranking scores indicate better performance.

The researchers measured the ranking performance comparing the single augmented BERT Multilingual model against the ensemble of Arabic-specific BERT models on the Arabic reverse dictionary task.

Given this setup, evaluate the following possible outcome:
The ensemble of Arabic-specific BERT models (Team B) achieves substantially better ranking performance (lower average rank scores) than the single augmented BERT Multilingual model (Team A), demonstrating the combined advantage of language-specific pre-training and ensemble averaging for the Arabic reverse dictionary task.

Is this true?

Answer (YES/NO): YES